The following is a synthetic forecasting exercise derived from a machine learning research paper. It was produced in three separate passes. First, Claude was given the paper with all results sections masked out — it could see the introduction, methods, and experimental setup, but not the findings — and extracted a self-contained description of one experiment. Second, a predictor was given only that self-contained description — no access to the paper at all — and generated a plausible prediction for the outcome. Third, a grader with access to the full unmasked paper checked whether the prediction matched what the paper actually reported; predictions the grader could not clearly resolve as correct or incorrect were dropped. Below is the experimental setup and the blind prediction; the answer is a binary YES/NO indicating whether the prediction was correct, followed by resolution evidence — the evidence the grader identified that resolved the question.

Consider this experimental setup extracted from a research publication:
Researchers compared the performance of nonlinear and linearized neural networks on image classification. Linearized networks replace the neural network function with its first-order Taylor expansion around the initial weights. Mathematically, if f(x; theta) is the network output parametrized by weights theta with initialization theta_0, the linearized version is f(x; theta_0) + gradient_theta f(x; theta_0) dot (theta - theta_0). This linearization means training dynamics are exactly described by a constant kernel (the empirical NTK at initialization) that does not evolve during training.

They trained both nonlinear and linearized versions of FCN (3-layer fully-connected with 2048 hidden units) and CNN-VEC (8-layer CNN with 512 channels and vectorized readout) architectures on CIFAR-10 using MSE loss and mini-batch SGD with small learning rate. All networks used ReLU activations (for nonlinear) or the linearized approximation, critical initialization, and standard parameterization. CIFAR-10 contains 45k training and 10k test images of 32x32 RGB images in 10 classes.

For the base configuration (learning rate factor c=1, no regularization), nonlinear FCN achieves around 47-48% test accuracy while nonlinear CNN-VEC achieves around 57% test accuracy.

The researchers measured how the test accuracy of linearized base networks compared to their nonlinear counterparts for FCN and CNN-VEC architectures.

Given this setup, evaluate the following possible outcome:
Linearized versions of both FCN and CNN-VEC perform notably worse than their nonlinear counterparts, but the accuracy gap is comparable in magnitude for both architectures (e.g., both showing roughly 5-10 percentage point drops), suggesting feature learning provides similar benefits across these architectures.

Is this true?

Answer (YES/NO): NO